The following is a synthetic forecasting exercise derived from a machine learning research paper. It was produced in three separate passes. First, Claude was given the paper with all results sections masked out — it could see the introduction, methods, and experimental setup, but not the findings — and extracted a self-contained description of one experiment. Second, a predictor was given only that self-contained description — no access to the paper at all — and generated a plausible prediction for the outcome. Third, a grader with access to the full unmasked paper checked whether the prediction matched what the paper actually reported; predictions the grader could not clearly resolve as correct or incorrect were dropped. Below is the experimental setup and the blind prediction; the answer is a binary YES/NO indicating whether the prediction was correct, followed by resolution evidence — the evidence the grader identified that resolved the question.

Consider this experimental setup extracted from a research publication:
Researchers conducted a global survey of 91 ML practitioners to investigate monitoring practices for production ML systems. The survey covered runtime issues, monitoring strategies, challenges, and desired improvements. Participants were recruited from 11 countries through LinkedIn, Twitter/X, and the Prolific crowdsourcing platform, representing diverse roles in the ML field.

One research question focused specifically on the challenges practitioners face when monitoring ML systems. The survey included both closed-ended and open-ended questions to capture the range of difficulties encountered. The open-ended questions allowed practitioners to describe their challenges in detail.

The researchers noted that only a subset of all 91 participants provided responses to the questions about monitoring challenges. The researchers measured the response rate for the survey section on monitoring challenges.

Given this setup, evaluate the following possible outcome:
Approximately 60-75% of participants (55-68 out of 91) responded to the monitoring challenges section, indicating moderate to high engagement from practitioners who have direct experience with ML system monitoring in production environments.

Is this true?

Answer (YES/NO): NO